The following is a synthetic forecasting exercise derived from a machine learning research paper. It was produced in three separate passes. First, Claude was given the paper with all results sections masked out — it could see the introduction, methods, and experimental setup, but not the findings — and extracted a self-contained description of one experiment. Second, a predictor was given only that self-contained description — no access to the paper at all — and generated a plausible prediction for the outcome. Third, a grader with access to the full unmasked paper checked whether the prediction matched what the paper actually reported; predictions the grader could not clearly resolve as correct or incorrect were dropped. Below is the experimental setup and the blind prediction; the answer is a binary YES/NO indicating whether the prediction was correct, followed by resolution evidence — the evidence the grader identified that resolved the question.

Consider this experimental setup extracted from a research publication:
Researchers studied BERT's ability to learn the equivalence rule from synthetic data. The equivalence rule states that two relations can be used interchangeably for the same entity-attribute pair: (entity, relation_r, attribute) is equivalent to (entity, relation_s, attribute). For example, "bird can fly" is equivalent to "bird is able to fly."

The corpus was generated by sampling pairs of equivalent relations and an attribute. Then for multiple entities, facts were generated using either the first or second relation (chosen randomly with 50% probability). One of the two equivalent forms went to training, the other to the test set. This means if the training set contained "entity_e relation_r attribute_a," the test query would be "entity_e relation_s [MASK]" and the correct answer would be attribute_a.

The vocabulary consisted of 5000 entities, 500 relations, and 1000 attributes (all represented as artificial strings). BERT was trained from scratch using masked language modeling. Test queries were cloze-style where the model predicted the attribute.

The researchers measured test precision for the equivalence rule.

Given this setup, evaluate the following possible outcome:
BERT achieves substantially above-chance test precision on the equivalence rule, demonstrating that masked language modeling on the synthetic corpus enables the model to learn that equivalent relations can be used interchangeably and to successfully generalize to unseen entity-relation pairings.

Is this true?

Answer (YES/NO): YES